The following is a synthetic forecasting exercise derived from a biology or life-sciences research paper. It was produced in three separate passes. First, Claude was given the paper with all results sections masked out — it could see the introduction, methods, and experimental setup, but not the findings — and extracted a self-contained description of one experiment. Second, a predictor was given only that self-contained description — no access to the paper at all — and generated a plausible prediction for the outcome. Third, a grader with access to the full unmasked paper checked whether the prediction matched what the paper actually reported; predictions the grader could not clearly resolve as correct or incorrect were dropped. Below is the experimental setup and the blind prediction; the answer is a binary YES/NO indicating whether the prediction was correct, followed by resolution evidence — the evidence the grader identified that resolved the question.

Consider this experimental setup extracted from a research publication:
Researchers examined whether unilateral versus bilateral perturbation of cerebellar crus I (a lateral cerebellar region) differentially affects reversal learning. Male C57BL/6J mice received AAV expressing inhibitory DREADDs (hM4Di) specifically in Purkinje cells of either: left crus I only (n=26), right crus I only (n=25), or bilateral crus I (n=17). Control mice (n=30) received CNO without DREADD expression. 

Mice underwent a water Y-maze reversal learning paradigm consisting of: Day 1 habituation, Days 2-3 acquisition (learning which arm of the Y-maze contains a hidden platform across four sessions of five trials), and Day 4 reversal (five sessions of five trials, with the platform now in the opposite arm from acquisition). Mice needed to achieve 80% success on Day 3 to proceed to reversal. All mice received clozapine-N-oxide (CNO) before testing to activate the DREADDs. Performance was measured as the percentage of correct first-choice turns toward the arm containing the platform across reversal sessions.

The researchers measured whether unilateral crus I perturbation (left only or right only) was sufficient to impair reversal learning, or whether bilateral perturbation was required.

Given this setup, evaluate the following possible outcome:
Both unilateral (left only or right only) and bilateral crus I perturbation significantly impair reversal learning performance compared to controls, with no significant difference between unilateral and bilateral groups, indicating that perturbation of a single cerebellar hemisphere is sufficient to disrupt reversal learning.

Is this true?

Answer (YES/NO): NO